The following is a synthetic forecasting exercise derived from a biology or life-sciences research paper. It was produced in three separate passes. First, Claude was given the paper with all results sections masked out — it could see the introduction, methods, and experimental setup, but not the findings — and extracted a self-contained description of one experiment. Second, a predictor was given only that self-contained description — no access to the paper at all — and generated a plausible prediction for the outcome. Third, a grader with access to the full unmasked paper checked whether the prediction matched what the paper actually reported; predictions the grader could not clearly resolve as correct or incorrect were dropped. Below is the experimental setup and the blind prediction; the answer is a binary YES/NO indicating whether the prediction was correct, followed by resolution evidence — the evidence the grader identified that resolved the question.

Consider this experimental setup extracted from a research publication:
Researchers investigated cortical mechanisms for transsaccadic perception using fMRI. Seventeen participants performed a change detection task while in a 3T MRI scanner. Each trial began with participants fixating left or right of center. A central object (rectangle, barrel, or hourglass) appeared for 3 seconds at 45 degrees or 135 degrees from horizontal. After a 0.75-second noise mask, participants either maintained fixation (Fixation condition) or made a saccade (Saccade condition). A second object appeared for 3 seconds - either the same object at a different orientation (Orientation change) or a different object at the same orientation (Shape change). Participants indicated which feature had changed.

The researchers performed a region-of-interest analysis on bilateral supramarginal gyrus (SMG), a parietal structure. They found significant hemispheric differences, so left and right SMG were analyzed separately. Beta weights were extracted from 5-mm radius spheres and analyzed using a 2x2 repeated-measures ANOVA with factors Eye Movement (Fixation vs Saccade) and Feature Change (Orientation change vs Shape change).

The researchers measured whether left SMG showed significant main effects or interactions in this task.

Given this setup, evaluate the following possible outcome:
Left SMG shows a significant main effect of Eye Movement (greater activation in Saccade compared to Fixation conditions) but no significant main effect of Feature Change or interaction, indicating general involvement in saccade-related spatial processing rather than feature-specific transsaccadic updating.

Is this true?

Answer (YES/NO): NO